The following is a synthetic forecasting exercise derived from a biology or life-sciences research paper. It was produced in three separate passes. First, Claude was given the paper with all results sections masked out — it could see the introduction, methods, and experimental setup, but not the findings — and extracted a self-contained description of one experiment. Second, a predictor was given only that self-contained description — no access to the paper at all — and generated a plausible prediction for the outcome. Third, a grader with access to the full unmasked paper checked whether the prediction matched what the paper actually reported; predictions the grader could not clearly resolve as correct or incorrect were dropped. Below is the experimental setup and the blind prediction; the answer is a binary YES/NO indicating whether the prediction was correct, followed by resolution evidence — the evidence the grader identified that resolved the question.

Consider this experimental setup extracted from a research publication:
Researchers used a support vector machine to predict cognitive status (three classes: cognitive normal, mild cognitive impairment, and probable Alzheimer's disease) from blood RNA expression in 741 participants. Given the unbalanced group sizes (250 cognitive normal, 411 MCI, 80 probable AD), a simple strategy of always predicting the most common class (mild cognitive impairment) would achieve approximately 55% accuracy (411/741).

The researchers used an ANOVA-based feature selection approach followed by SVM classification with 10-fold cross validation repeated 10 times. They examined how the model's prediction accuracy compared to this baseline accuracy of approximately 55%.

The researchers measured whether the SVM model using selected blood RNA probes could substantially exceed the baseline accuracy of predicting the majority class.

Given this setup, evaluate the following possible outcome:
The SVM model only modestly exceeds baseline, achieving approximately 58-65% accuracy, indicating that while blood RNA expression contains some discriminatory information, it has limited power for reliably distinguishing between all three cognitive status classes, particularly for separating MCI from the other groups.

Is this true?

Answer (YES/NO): NO